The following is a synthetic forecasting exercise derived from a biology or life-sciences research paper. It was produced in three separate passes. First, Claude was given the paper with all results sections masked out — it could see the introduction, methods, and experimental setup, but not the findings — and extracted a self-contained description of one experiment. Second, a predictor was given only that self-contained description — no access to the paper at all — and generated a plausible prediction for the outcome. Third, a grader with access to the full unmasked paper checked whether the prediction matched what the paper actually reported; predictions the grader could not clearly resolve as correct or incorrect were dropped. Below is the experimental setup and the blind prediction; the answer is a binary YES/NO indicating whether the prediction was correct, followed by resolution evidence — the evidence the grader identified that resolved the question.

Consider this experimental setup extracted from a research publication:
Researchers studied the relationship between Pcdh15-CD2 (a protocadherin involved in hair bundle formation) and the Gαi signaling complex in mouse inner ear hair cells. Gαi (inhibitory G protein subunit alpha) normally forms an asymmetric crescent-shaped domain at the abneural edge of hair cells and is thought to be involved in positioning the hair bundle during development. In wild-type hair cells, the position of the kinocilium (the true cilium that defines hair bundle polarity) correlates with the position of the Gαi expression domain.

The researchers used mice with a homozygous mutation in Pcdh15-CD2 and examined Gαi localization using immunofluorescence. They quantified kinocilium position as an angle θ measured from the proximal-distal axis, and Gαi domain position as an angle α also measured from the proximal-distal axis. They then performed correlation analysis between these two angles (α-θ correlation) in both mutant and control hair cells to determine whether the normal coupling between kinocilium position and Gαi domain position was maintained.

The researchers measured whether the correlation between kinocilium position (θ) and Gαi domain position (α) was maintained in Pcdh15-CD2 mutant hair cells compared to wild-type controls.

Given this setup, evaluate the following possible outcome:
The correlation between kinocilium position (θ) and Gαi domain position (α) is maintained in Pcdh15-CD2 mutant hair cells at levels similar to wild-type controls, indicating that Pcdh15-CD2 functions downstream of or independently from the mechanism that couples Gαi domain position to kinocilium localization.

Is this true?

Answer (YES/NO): NO